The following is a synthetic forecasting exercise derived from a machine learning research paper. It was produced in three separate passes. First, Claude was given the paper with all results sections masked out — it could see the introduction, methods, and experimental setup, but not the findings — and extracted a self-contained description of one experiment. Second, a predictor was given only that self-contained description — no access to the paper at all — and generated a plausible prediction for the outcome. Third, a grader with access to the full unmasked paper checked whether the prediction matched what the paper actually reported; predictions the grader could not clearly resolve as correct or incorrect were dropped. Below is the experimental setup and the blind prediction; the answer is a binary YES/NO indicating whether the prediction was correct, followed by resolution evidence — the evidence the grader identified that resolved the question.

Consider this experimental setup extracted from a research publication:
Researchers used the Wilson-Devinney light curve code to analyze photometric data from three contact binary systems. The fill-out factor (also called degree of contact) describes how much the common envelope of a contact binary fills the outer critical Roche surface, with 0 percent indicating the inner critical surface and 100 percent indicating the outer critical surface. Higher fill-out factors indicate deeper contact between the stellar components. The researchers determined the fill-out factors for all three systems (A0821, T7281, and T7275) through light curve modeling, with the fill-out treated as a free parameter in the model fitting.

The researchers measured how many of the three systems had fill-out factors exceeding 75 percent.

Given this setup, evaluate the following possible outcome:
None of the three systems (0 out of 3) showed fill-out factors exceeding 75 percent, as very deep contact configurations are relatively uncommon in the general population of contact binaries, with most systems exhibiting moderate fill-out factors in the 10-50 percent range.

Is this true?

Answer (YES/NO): NO